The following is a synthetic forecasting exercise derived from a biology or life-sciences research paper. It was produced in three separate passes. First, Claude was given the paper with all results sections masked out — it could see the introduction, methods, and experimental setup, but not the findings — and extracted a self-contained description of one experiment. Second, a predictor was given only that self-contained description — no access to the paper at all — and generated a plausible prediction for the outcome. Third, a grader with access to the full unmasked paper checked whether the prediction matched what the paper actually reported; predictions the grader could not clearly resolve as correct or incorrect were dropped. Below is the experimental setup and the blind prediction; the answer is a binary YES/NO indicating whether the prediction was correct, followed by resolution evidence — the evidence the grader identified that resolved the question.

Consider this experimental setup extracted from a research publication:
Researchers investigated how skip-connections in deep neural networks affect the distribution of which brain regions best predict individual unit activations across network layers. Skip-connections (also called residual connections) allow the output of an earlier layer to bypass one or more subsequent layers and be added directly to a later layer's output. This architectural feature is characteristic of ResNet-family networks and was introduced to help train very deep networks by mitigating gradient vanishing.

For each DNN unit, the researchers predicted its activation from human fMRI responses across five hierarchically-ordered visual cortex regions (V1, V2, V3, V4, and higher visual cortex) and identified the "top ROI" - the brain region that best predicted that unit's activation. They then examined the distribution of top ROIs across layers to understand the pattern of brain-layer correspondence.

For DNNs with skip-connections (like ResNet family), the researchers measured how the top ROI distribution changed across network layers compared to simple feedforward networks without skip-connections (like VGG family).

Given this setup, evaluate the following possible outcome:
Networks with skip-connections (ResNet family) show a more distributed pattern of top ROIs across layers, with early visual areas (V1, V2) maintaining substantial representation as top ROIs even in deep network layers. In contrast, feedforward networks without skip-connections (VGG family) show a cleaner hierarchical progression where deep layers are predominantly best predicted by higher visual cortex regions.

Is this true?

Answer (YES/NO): YES